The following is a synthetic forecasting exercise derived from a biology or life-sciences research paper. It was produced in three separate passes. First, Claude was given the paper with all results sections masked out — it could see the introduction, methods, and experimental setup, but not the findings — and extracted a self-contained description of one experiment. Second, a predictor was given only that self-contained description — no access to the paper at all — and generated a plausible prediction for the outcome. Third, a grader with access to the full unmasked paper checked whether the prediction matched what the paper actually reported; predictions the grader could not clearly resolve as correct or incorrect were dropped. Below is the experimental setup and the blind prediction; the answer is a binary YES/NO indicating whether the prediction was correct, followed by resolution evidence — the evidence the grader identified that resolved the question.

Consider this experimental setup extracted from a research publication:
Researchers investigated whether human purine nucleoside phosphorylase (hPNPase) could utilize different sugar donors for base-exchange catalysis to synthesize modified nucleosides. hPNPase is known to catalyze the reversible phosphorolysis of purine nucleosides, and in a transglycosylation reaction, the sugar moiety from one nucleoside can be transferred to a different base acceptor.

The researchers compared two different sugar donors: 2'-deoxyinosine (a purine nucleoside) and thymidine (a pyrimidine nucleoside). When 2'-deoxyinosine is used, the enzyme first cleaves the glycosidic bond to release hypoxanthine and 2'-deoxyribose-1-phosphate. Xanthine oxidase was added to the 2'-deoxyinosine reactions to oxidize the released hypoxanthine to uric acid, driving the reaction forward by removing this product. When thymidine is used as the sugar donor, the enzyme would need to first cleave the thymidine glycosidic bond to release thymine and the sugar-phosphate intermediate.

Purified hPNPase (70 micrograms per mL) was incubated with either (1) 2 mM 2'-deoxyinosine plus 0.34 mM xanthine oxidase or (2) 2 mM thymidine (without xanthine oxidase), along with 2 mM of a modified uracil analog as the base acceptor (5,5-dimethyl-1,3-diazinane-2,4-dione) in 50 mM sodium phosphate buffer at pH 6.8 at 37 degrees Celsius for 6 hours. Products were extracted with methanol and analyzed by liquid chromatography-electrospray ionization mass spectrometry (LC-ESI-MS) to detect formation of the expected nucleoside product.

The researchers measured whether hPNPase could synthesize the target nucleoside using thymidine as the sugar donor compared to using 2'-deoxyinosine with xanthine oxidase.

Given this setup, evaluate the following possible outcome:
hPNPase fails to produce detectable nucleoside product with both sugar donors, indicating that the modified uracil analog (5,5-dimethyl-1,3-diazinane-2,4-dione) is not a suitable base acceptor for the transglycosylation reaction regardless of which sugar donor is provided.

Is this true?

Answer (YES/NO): NO